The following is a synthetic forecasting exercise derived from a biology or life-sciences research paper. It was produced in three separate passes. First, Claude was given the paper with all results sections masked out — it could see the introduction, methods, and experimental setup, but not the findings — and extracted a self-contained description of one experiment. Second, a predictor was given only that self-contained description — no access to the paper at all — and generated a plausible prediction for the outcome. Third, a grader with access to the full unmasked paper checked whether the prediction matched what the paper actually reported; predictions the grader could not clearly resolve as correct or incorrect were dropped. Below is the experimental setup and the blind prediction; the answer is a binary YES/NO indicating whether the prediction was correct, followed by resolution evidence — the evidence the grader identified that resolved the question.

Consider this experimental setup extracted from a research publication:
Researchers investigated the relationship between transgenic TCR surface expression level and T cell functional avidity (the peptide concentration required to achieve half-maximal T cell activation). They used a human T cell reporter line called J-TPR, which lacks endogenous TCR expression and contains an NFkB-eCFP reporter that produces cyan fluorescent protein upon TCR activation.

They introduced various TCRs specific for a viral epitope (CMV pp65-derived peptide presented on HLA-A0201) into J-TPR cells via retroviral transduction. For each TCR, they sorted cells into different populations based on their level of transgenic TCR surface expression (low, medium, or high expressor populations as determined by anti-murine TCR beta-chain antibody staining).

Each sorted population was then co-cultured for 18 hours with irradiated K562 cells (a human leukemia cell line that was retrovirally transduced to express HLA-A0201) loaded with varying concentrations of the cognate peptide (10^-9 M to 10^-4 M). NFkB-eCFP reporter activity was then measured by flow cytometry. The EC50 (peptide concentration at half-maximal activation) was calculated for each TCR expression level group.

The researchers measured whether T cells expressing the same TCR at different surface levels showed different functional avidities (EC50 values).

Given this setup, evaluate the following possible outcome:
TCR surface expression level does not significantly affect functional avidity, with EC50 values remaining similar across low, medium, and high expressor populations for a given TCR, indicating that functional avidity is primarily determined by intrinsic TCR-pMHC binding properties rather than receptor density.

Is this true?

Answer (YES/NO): NO